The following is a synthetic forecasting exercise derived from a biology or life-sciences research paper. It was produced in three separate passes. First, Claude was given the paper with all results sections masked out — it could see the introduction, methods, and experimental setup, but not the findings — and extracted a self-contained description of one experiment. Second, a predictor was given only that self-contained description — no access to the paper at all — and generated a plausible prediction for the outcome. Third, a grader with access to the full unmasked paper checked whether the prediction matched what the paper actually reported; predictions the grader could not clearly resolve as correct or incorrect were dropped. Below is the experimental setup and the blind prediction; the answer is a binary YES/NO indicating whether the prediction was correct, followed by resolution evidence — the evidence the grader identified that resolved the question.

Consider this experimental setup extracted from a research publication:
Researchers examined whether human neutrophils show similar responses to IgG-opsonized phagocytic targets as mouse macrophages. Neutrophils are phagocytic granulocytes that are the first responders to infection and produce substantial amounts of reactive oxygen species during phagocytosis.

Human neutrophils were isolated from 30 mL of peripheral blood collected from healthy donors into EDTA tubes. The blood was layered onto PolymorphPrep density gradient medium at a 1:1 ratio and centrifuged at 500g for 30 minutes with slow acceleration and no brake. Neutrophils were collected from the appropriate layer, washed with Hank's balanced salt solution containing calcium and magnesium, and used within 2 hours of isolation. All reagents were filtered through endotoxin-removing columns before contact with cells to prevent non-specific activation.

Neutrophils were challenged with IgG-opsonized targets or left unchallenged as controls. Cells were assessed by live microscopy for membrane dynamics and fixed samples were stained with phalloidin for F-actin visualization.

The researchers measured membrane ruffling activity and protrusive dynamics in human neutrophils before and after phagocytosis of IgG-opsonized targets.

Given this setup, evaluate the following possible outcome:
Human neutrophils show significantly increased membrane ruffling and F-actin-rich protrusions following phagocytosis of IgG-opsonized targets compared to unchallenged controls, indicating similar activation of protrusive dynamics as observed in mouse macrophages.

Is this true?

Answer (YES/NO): NO